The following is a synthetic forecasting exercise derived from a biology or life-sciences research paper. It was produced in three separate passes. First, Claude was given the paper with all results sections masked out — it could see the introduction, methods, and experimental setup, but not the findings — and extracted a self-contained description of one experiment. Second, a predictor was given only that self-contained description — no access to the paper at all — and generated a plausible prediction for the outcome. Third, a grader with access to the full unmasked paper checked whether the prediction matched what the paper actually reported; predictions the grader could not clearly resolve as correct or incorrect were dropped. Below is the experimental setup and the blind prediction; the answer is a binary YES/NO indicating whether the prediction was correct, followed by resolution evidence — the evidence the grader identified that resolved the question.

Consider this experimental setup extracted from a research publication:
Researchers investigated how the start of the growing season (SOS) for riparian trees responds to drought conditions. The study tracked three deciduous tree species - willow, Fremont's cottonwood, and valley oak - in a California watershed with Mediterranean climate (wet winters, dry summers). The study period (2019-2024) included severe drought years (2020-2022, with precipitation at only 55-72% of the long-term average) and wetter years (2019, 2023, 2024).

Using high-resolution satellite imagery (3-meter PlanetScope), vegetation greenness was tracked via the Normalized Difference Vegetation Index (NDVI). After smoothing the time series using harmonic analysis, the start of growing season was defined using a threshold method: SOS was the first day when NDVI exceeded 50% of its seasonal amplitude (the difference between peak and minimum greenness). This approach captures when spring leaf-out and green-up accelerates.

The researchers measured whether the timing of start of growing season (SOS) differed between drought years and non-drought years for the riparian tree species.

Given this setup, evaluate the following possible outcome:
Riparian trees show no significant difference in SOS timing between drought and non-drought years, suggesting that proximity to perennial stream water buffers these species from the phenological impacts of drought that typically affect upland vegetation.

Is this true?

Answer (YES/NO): NO